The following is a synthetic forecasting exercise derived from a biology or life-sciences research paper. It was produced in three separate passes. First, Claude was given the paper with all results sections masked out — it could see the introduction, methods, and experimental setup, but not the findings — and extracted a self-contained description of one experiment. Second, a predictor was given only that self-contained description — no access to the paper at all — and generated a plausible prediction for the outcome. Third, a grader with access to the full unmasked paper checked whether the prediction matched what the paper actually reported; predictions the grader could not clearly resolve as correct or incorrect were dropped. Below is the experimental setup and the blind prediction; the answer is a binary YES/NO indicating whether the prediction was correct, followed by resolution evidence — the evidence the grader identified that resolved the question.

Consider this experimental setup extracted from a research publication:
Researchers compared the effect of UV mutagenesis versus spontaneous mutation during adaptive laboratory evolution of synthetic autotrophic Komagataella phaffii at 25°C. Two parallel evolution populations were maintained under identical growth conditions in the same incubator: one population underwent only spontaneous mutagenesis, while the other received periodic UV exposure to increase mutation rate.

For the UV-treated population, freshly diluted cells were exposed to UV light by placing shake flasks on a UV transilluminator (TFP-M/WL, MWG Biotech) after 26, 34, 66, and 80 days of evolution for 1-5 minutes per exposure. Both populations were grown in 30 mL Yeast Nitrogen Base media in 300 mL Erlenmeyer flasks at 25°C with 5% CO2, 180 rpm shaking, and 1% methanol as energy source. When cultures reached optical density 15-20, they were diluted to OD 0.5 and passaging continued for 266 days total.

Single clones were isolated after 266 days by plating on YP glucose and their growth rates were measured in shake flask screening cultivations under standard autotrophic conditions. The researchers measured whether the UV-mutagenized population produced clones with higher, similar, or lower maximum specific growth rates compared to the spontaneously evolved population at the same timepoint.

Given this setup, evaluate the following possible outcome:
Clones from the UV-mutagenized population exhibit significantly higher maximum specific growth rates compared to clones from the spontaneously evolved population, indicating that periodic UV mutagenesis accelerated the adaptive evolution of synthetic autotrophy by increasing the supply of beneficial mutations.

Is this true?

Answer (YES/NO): NO